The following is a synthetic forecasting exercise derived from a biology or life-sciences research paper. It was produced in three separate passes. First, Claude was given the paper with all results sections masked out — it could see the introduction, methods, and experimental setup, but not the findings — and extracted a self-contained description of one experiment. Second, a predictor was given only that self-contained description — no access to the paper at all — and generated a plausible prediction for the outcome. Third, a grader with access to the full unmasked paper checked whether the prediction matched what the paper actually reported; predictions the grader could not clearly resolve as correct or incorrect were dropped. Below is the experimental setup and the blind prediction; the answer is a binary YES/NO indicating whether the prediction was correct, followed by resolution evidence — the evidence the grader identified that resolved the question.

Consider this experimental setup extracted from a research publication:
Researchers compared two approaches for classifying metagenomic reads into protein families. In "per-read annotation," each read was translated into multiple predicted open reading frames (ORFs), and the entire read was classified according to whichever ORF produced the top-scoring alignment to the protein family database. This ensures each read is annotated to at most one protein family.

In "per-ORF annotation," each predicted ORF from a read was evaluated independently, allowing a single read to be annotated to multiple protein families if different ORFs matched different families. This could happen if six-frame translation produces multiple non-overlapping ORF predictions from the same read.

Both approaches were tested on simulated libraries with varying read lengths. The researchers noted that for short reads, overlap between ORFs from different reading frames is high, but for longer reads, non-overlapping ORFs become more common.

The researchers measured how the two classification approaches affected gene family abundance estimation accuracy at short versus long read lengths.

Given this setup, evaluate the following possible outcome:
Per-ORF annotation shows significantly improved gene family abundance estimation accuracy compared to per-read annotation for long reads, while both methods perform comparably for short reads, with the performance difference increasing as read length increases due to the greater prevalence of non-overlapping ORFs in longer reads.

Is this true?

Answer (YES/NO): NO